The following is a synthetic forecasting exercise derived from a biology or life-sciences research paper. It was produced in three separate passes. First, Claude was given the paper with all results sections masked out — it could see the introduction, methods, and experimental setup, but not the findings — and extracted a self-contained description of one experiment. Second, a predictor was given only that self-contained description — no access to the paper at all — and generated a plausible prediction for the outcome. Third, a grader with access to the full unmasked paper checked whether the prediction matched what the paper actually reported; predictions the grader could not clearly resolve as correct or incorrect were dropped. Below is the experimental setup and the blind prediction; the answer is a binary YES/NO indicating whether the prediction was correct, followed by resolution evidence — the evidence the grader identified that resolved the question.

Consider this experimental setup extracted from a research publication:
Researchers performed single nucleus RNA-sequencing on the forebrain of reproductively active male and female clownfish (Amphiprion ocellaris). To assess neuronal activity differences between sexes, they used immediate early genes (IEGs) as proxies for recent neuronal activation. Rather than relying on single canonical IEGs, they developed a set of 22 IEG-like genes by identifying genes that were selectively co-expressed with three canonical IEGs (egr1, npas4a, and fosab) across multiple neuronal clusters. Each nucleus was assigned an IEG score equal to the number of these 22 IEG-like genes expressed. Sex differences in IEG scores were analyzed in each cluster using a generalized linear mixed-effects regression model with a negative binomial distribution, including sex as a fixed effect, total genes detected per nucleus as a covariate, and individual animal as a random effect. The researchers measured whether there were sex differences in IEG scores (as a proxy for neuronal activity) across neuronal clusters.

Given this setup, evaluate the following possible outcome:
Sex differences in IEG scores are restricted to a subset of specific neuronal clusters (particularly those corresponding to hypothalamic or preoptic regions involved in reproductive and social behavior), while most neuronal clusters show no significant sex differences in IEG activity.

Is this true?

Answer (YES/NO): NO